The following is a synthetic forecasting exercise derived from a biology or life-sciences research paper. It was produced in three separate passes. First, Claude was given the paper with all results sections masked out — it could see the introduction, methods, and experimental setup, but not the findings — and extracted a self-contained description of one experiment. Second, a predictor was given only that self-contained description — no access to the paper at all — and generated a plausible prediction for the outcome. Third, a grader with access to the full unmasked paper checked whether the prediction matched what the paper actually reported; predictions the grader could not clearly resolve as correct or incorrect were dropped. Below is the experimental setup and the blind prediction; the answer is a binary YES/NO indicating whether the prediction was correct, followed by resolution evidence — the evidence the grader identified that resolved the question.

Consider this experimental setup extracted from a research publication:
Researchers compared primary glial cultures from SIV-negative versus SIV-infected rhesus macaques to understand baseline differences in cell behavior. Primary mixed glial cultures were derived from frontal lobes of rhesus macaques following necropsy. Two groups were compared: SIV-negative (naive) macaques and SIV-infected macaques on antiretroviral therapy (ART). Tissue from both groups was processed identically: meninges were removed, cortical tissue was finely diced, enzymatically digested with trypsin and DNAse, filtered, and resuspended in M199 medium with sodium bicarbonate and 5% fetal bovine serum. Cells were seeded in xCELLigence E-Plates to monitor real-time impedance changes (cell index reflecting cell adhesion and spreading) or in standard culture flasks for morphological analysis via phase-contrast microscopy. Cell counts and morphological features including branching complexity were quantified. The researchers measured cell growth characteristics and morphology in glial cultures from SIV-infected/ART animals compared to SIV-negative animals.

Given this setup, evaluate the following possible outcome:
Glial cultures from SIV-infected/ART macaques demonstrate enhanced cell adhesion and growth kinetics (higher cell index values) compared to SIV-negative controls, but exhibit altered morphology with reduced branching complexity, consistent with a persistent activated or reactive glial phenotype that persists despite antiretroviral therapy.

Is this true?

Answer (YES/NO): NO